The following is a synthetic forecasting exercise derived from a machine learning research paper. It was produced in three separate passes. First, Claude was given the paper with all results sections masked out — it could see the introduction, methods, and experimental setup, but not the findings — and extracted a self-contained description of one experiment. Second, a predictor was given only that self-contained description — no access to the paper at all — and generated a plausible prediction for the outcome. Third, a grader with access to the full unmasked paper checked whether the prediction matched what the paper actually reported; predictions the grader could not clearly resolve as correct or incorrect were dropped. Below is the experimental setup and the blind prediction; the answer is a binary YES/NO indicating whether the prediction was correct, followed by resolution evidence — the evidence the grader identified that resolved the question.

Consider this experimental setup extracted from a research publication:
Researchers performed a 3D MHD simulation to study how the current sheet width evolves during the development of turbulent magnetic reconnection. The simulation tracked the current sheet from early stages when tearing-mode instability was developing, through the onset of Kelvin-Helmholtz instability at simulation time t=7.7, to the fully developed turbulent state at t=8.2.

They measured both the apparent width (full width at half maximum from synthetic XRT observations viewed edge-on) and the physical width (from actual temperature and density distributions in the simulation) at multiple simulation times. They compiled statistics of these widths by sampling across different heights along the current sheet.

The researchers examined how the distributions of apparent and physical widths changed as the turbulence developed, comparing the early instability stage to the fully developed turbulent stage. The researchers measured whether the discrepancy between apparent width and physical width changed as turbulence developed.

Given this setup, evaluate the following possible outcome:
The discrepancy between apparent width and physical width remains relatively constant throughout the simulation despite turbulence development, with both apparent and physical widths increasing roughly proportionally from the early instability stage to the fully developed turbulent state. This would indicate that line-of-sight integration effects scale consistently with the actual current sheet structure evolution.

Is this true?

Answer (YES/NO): NO